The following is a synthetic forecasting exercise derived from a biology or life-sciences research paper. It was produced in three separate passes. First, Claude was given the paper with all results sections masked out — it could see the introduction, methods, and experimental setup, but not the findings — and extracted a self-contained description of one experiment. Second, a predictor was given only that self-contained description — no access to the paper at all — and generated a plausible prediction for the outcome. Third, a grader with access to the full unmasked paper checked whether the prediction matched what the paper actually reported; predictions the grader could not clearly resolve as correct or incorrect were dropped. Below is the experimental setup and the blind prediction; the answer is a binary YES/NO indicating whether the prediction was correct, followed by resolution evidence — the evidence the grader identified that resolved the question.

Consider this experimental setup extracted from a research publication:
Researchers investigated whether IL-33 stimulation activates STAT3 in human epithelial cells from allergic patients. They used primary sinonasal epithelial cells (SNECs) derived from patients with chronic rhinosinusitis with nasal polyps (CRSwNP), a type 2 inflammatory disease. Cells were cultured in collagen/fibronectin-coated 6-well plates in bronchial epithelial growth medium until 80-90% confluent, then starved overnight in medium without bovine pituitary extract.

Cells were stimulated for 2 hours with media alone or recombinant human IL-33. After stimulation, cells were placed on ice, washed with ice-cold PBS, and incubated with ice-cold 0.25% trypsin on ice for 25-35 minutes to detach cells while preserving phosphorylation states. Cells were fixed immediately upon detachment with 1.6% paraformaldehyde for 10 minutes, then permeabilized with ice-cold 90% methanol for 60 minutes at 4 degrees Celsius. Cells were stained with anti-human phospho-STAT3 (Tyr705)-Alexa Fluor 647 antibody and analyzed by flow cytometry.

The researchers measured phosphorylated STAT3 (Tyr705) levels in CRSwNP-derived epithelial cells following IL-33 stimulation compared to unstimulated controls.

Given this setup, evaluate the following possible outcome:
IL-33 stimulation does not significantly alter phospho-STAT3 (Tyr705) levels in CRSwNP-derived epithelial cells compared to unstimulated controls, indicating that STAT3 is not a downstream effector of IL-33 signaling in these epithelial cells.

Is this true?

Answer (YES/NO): NO